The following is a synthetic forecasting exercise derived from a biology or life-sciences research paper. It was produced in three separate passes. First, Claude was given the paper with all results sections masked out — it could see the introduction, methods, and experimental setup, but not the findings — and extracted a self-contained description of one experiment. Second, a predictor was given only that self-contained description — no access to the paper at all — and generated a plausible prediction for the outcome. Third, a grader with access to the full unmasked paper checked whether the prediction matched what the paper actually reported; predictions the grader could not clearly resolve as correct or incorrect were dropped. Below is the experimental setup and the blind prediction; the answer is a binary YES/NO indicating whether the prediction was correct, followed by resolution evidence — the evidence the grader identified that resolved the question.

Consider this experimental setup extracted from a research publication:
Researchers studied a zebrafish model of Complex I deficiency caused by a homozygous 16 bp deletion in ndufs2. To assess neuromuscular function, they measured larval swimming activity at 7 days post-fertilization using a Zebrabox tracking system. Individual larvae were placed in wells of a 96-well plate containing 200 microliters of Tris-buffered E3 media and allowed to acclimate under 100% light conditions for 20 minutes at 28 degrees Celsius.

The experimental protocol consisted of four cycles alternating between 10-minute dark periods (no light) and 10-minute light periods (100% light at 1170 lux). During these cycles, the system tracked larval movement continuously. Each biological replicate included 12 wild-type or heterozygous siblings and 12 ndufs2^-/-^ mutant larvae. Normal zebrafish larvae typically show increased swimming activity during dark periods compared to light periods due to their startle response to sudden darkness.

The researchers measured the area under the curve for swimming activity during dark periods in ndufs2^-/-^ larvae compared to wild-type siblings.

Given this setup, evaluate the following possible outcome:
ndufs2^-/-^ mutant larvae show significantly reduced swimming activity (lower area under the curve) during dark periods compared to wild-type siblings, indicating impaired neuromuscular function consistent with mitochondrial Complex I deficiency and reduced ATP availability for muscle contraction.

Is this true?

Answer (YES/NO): YES